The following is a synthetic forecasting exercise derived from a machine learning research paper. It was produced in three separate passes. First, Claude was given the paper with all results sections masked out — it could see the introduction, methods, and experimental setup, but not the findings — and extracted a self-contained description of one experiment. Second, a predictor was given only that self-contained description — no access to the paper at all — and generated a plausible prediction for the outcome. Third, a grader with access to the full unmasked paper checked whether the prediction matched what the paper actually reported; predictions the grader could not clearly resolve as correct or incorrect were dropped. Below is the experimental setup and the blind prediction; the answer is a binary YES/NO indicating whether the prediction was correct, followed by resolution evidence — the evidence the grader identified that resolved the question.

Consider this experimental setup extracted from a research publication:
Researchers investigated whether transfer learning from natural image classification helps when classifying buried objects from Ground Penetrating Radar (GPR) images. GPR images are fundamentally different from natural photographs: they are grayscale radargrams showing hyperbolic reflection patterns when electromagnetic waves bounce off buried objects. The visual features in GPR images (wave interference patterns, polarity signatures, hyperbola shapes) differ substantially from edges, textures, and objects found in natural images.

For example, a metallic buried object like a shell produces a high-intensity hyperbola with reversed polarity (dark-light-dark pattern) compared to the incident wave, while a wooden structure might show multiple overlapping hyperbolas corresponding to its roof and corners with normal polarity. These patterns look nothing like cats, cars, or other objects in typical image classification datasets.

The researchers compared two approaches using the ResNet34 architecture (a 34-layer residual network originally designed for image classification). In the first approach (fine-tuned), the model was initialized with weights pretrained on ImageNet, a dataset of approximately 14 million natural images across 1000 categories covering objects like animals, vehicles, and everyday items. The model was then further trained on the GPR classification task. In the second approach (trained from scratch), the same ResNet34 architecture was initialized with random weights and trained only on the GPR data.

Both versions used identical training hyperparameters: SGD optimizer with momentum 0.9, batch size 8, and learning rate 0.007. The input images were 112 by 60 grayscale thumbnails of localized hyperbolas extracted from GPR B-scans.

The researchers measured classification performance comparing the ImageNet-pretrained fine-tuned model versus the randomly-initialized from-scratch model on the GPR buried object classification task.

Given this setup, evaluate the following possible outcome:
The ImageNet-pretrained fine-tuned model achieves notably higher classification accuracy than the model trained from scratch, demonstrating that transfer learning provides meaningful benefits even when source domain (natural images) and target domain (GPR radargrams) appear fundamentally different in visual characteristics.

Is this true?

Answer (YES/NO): NO